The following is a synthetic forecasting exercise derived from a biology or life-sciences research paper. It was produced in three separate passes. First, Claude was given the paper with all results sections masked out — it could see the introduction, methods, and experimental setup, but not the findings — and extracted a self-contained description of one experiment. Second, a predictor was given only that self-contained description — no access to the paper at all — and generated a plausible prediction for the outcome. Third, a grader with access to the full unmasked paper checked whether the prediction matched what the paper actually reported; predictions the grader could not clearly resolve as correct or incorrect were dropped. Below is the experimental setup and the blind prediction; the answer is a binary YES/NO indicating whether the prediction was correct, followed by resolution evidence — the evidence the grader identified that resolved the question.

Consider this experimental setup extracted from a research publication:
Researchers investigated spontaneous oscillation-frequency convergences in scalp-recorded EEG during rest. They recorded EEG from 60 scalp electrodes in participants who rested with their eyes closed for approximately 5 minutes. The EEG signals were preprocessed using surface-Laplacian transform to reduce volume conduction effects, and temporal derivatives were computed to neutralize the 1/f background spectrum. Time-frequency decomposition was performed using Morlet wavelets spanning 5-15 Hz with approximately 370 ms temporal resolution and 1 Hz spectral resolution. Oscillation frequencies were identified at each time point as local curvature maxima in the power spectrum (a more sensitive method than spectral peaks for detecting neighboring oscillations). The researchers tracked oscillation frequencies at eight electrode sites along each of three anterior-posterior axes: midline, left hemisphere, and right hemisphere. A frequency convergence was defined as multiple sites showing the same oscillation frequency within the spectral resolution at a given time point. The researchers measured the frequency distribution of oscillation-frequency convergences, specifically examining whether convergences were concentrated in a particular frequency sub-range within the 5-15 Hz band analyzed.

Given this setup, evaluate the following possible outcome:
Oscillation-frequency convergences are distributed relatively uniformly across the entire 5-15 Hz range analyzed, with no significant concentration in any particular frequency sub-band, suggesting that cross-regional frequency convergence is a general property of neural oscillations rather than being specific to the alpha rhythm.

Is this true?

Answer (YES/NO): NO